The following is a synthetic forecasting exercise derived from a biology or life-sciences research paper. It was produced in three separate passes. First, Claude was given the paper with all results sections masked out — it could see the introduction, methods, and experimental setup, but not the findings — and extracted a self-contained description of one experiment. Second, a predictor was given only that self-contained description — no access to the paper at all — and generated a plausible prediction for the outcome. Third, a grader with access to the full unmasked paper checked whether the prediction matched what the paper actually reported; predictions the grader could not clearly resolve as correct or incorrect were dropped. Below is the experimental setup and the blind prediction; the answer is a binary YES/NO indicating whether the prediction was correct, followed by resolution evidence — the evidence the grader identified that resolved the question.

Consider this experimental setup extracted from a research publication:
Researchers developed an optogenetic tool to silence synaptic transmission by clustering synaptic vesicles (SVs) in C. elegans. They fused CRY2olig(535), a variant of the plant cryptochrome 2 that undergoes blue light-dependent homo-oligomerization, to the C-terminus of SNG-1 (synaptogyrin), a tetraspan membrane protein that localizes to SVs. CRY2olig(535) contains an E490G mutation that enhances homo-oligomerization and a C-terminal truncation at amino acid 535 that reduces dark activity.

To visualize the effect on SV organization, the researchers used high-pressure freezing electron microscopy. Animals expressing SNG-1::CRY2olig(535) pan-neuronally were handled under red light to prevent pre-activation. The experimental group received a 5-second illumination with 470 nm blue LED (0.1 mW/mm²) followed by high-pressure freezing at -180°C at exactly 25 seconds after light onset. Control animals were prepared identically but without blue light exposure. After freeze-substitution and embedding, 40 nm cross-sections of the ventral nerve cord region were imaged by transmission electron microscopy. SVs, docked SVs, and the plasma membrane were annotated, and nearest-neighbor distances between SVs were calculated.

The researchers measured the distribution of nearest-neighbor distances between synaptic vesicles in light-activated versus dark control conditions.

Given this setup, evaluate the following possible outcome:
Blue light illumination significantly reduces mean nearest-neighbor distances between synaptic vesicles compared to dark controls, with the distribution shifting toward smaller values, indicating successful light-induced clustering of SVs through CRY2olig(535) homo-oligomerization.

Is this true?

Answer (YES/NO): YES